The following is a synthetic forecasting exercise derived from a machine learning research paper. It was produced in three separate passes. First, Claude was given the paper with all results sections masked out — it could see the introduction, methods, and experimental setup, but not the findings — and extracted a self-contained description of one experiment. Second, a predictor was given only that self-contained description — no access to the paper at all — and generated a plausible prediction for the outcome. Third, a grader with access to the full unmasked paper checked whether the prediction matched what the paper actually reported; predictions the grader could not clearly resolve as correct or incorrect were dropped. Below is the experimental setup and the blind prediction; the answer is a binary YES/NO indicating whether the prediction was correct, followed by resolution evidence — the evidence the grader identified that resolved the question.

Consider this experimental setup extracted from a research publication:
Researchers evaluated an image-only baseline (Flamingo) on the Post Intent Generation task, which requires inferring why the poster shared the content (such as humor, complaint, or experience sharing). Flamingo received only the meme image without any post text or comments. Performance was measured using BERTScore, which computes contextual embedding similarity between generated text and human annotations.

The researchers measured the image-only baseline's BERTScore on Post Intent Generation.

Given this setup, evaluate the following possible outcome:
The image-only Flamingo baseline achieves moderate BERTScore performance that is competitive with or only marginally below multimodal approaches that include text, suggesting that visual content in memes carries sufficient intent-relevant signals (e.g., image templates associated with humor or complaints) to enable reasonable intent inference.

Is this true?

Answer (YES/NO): NO